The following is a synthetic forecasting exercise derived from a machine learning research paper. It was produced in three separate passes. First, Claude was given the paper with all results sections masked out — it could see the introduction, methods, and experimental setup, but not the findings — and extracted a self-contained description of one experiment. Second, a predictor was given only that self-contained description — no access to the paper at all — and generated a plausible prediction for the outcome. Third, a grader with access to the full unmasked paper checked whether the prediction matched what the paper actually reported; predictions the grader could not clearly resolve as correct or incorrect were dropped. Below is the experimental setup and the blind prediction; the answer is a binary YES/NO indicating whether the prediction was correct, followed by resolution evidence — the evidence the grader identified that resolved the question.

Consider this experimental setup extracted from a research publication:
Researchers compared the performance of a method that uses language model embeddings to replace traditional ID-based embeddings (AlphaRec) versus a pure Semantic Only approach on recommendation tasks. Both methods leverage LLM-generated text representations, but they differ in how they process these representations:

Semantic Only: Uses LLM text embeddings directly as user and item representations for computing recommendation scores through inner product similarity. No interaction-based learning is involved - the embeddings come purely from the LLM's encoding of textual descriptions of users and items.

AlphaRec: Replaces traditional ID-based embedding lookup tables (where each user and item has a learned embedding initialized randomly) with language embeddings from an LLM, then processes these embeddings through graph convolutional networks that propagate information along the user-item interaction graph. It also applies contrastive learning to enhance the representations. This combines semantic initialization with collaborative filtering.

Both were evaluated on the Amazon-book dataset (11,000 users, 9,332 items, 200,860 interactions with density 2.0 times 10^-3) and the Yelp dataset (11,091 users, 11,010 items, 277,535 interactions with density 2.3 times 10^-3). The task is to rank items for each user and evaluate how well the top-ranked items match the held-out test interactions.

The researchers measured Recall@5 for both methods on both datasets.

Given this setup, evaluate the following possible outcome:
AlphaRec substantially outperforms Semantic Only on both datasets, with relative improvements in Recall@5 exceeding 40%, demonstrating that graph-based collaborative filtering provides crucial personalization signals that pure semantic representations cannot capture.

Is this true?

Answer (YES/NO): YES